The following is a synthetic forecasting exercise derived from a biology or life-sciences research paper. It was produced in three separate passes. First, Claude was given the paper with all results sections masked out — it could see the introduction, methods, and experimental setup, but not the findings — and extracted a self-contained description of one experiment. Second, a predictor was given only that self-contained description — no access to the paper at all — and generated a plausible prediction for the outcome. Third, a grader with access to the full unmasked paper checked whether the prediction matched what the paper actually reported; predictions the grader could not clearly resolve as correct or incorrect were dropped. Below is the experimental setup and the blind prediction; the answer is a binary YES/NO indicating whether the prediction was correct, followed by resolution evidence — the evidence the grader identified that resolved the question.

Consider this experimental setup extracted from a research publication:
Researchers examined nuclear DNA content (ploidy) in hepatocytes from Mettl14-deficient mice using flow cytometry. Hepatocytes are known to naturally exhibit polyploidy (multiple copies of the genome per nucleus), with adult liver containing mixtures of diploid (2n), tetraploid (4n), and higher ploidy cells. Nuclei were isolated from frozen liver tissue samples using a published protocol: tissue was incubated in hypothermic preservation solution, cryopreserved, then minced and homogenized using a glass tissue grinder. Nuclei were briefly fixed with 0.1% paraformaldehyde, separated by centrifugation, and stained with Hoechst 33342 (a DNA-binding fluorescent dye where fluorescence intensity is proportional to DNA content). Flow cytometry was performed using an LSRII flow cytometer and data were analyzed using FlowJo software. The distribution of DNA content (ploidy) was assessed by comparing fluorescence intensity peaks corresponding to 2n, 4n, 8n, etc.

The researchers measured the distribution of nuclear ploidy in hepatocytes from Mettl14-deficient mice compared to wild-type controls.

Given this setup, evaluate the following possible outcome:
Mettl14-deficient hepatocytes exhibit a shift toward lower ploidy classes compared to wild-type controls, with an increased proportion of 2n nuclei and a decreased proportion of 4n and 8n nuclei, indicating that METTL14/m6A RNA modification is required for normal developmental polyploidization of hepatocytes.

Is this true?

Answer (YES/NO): NO